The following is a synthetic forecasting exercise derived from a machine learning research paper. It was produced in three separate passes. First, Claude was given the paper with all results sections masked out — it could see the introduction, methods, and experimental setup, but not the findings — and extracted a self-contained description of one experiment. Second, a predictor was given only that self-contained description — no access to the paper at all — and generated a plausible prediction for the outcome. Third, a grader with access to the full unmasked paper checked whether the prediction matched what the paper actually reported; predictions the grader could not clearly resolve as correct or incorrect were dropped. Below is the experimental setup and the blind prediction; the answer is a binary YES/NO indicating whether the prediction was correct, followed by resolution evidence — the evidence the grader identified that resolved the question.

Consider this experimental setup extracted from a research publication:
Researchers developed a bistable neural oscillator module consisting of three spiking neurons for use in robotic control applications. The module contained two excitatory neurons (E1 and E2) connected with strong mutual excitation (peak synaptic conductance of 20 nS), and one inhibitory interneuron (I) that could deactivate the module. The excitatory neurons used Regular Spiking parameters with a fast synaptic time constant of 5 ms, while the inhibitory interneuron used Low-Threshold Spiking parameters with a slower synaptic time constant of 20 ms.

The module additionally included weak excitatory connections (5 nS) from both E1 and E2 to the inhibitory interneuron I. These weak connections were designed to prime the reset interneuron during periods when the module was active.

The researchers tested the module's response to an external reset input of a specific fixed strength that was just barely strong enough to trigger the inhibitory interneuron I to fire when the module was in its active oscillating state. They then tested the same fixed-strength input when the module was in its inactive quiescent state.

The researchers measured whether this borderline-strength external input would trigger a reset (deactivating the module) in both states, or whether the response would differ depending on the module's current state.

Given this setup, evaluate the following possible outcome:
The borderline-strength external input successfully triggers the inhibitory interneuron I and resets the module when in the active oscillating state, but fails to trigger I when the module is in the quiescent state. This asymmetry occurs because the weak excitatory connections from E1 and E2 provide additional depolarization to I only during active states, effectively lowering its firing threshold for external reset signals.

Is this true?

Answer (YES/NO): YES